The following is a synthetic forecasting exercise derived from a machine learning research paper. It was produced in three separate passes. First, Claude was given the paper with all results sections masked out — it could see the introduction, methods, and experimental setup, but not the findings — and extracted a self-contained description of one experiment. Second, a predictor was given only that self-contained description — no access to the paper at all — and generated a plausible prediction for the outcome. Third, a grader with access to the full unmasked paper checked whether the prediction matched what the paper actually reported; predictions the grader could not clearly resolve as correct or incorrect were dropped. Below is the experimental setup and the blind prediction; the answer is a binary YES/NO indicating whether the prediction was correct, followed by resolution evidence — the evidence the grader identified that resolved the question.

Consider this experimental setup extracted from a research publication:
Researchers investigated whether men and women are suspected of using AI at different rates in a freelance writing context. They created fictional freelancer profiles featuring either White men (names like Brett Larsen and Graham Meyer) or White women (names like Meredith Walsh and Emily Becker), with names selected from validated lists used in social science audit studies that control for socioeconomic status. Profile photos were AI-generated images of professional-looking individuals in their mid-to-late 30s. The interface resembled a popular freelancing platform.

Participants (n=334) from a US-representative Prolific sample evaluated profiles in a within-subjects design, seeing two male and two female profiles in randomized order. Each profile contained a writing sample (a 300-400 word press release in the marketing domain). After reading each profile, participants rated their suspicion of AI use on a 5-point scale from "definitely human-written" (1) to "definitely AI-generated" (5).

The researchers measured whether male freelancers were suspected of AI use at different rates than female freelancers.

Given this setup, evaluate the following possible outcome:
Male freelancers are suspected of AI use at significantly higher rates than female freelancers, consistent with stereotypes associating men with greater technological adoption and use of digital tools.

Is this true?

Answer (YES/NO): YES